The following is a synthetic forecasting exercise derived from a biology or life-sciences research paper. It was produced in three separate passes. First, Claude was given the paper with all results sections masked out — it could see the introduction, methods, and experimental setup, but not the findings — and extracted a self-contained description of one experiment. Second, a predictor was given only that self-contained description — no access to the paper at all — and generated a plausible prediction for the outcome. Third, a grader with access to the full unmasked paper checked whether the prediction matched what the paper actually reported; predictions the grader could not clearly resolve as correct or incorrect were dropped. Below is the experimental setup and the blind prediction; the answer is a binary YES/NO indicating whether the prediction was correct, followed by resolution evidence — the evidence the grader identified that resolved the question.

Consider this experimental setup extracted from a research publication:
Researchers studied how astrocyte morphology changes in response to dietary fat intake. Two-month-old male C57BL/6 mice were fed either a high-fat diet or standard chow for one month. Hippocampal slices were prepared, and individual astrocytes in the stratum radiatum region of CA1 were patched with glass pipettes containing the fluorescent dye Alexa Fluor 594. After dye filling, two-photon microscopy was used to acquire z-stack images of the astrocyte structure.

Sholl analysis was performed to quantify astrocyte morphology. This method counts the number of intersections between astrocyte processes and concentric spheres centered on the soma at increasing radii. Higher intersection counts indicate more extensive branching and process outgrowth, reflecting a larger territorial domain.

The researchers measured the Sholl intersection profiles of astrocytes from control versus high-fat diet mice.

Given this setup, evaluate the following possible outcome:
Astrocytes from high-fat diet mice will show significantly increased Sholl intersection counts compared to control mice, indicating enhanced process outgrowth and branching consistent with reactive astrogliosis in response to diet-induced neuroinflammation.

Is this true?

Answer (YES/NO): NO